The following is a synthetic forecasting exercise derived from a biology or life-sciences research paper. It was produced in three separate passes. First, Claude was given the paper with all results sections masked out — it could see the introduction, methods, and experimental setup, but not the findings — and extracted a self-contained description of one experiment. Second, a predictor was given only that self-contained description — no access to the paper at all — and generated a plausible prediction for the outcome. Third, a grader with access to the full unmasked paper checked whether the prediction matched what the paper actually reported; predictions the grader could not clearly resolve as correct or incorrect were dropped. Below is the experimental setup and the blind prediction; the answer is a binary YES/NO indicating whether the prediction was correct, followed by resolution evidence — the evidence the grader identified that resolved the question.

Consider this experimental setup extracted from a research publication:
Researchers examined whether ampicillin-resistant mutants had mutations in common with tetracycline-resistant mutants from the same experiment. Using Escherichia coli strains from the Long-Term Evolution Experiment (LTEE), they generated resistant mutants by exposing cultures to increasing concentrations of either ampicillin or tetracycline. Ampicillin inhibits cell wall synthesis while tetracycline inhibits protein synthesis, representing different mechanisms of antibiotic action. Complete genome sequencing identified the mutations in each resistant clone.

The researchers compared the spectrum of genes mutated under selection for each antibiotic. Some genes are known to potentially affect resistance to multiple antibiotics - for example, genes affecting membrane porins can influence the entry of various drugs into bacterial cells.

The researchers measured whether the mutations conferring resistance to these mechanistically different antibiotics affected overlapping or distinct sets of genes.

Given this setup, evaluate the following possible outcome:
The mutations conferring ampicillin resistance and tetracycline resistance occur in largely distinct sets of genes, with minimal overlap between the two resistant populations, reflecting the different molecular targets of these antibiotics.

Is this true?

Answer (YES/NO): YES